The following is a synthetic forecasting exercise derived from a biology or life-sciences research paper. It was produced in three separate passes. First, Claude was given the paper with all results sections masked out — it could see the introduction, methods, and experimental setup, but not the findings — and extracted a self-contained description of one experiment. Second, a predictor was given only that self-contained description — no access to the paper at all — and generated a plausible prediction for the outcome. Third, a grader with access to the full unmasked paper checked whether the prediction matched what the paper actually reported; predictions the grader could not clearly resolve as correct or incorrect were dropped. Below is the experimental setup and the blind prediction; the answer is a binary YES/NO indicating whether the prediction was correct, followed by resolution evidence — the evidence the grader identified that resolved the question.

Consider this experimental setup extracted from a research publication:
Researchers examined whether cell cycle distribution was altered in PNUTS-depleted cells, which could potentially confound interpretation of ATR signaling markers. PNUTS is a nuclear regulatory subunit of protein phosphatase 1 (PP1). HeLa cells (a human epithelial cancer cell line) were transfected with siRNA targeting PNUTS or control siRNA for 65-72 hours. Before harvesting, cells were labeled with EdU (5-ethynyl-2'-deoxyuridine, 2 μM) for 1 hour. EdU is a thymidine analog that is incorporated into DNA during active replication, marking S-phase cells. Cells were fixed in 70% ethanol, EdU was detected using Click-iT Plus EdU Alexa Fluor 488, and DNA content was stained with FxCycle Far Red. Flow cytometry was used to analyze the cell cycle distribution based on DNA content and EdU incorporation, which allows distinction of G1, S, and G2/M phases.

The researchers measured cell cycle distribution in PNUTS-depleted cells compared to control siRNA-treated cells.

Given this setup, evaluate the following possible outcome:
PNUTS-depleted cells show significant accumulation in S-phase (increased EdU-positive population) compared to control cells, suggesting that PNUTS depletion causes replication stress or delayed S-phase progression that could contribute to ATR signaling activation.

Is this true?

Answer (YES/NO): NO